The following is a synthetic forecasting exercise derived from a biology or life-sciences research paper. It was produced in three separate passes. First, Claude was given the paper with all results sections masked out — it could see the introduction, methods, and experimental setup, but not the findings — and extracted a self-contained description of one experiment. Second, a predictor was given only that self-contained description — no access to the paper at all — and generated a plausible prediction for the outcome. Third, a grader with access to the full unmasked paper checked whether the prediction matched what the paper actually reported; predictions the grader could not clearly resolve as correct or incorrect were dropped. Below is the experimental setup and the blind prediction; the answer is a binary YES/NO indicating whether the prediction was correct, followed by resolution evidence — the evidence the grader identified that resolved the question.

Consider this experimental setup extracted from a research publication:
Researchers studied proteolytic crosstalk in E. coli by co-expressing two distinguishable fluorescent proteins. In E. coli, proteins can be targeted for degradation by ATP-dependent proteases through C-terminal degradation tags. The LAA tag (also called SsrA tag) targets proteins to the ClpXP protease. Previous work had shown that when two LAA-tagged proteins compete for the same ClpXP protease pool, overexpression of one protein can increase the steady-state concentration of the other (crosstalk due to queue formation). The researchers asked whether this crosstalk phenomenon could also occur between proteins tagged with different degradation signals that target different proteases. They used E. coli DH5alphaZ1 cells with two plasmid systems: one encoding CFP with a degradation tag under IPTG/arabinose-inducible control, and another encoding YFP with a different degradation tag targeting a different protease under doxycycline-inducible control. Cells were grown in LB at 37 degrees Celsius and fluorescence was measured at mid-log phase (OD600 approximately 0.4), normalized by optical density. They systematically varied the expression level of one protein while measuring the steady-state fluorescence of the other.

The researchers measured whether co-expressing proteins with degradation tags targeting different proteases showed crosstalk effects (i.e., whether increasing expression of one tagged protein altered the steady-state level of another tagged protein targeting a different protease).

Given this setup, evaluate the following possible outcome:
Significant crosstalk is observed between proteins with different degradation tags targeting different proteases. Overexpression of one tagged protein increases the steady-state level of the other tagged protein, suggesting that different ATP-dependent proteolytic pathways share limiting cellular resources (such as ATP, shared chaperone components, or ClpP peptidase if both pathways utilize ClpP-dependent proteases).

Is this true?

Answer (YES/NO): YES